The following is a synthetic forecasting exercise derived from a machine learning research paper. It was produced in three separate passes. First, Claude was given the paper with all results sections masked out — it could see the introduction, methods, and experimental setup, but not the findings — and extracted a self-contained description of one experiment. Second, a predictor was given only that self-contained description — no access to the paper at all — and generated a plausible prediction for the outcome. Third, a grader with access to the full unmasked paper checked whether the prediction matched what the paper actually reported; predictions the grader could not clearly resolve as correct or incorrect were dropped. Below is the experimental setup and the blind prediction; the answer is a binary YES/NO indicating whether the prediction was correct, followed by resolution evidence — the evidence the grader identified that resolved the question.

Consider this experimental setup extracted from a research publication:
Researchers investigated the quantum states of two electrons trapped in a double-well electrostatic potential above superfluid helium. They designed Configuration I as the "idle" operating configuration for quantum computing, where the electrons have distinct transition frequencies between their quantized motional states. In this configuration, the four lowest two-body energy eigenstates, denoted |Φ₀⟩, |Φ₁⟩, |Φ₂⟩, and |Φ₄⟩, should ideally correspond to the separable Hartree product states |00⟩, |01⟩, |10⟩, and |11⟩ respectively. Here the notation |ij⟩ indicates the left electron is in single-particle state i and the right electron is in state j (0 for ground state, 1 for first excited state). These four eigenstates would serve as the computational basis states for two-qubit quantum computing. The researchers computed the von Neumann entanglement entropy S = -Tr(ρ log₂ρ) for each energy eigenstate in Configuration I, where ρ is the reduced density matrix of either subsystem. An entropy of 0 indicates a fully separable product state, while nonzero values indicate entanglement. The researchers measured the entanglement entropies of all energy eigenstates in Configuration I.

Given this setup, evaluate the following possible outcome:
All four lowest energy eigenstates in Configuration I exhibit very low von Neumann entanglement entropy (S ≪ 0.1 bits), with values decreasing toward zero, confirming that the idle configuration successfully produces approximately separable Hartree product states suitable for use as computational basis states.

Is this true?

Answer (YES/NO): YES